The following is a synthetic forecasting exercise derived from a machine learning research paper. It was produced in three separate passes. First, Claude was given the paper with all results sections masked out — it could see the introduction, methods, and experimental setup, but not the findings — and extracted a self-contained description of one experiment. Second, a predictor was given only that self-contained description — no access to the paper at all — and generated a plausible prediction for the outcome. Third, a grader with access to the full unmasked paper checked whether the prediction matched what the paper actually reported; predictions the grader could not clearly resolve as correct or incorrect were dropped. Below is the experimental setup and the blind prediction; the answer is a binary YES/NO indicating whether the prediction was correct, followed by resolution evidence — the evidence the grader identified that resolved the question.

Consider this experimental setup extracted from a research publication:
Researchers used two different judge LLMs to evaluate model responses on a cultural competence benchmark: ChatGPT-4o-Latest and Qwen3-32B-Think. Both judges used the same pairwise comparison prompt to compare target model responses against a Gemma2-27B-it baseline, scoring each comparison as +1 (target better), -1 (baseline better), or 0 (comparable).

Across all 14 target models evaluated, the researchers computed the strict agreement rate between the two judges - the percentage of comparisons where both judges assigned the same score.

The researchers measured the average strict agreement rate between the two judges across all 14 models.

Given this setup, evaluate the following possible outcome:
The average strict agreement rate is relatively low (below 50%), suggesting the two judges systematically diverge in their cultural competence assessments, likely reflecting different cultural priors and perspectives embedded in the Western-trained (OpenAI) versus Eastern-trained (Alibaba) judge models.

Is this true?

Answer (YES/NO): NO